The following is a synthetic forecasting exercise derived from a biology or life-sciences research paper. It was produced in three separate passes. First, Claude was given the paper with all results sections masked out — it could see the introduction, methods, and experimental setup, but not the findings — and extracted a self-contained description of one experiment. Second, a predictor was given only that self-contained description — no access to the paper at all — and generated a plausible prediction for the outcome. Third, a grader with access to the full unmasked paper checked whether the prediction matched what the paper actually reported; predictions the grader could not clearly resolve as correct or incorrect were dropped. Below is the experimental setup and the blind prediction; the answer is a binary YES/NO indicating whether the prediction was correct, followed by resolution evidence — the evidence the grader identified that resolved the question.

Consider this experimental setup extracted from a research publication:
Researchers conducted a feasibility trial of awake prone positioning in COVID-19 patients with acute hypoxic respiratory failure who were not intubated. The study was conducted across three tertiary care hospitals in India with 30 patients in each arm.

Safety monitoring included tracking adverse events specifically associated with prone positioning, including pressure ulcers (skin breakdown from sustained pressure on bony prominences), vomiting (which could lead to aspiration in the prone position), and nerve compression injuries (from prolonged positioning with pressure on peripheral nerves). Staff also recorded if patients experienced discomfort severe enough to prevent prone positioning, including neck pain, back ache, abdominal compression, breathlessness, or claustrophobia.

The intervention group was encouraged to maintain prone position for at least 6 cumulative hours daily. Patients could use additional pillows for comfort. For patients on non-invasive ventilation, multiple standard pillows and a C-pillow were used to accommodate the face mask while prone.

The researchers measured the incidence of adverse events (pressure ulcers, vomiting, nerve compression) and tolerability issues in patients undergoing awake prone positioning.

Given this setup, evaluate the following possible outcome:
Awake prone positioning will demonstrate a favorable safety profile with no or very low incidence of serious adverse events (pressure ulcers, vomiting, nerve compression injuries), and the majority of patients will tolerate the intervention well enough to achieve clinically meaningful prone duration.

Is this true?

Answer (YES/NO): NO